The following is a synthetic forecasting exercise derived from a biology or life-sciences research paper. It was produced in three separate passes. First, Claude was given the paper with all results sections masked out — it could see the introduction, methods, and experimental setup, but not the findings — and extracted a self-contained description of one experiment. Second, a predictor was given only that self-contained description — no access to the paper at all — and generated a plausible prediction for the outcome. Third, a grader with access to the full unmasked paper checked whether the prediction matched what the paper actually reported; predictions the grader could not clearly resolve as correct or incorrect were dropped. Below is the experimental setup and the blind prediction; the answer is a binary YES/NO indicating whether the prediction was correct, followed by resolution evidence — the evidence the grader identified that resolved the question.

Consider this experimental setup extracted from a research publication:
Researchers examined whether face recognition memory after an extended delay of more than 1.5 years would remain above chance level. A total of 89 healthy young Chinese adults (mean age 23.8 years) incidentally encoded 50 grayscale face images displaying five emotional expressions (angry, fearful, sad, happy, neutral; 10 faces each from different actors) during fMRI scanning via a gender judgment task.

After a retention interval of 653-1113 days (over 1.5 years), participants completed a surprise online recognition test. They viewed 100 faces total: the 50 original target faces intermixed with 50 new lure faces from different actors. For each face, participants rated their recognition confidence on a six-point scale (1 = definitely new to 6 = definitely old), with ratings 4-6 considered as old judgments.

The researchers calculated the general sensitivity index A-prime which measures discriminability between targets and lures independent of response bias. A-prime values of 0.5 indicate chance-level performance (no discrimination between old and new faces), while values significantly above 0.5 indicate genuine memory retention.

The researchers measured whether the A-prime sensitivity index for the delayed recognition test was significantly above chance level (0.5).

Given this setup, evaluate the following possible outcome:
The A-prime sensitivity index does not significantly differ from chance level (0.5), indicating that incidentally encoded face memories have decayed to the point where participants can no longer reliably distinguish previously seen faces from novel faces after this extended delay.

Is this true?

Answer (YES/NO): NO